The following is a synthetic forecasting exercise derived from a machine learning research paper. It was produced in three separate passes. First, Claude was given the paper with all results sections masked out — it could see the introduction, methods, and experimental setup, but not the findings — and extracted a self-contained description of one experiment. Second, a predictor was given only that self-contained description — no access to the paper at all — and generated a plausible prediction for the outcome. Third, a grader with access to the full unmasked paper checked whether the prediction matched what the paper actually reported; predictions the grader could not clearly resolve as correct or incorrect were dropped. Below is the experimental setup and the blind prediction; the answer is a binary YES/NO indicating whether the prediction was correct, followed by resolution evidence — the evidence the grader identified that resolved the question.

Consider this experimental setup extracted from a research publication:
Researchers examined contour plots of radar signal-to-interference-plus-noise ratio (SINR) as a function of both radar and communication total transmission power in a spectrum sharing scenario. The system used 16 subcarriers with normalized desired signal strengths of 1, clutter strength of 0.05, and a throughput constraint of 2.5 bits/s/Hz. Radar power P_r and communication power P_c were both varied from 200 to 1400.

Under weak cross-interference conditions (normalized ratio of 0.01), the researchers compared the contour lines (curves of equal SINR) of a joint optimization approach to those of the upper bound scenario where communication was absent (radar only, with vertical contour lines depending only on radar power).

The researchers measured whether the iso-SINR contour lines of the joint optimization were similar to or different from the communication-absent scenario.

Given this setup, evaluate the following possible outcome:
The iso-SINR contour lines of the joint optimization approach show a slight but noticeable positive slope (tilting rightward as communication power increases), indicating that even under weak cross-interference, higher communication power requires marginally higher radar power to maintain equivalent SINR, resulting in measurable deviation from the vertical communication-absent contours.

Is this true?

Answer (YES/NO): NO